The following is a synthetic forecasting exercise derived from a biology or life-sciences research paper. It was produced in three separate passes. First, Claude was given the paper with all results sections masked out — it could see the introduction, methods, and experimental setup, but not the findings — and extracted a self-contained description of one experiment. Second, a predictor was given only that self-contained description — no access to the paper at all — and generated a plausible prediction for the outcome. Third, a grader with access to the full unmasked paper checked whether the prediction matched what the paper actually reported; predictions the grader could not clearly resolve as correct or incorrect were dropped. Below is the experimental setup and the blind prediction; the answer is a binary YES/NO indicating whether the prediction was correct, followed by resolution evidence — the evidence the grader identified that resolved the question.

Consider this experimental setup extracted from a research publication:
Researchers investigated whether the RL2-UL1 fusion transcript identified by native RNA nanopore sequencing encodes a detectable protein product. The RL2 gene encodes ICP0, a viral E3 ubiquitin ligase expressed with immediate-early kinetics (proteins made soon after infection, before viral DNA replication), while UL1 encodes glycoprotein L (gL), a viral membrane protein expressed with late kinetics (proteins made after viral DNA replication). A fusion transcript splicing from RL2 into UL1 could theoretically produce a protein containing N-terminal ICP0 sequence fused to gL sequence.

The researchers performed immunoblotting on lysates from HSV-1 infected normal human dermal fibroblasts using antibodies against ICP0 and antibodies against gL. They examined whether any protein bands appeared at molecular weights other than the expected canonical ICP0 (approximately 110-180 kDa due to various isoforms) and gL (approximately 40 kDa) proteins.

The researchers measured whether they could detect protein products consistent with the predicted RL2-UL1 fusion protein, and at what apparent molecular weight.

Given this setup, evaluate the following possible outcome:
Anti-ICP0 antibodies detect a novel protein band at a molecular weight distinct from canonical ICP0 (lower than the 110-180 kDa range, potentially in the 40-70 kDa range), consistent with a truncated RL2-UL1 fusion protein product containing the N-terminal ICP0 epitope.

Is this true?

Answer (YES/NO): NO